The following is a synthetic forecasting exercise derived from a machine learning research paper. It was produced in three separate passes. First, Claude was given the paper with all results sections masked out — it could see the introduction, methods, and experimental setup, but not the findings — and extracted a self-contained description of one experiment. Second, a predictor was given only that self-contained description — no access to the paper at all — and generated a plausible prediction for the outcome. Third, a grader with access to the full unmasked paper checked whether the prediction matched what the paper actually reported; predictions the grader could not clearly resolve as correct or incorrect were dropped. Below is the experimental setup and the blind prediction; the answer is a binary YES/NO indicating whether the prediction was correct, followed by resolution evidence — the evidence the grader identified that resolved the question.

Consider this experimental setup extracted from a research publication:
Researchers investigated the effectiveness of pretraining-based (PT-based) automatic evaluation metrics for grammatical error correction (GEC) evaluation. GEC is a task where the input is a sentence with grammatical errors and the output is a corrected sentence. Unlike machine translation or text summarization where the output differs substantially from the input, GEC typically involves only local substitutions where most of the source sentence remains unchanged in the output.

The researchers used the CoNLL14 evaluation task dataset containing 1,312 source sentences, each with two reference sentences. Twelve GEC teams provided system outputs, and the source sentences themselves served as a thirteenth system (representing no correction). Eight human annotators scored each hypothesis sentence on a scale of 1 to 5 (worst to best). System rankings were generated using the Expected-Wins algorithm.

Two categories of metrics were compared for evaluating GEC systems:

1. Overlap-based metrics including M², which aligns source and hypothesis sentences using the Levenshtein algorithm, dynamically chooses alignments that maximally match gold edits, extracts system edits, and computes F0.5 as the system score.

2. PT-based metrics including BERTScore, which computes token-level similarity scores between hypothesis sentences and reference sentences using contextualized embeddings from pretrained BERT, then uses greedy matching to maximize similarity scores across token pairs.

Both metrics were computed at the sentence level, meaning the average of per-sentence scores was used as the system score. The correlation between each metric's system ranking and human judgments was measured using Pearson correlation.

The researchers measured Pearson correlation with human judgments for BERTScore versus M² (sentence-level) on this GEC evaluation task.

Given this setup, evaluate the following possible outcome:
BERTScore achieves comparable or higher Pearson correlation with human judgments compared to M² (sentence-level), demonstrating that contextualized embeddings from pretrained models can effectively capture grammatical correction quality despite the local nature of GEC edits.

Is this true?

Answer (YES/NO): NO